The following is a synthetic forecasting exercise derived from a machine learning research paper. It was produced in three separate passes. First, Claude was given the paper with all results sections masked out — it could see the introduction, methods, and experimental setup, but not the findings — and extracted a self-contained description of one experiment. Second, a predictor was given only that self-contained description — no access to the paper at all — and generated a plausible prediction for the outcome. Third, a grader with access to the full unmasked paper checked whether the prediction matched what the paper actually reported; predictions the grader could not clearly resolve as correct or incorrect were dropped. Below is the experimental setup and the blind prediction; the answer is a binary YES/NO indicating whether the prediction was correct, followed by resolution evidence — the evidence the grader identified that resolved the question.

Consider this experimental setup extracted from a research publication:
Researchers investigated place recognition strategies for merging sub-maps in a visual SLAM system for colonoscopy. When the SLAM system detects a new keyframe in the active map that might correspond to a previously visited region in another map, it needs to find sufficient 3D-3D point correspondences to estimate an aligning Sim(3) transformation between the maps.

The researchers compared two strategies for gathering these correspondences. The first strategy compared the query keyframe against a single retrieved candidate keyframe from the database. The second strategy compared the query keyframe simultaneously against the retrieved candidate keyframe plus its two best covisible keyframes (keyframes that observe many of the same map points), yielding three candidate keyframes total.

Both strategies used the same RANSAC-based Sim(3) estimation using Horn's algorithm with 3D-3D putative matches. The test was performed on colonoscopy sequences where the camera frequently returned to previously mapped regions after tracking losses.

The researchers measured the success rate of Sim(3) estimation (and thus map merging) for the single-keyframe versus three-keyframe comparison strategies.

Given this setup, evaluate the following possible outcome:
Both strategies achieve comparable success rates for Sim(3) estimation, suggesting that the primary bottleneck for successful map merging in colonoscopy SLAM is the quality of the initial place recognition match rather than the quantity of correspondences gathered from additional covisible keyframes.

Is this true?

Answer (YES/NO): NO